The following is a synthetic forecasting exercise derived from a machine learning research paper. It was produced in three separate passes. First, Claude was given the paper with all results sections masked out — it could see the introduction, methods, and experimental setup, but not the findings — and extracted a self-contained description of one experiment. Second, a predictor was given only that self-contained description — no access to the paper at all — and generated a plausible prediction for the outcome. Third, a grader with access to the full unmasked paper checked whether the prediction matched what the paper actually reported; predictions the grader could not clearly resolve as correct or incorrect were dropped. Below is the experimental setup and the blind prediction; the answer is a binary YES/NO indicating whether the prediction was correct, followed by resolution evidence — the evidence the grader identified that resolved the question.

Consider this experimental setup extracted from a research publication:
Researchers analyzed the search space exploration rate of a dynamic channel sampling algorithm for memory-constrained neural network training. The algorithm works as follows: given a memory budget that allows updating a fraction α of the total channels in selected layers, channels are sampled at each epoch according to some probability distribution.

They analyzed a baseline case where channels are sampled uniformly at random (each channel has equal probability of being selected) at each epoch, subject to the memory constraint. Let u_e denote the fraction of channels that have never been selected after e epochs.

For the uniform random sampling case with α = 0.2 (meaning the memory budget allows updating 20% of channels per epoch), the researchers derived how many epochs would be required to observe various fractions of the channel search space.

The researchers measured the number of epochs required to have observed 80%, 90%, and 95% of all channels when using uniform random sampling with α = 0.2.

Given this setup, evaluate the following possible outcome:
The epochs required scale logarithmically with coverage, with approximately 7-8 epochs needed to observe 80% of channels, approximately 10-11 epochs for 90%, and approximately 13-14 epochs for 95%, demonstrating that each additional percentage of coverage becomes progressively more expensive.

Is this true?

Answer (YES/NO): YES